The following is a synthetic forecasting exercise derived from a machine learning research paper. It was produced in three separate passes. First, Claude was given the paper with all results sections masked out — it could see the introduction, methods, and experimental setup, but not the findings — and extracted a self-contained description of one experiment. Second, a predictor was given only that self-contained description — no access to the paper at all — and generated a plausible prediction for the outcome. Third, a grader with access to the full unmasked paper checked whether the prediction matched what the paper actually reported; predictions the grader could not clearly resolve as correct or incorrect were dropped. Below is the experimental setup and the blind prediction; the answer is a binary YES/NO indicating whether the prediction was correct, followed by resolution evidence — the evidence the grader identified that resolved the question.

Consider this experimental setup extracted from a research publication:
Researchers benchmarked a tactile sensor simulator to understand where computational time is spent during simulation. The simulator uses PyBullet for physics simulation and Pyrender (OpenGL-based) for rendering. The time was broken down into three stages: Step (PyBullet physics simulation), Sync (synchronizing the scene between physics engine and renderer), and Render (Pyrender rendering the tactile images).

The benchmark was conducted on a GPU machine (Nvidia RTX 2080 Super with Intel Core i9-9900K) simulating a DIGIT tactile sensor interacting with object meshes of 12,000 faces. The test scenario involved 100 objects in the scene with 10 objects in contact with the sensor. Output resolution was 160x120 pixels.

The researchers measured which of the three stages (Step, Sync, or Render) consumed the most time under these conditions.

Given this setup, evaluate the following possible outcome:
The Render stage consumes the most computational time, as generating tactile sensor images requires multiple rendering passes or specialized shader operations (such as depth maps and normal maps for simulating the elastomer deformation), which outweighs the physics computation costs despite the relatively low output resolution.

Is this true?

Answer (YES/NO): NO